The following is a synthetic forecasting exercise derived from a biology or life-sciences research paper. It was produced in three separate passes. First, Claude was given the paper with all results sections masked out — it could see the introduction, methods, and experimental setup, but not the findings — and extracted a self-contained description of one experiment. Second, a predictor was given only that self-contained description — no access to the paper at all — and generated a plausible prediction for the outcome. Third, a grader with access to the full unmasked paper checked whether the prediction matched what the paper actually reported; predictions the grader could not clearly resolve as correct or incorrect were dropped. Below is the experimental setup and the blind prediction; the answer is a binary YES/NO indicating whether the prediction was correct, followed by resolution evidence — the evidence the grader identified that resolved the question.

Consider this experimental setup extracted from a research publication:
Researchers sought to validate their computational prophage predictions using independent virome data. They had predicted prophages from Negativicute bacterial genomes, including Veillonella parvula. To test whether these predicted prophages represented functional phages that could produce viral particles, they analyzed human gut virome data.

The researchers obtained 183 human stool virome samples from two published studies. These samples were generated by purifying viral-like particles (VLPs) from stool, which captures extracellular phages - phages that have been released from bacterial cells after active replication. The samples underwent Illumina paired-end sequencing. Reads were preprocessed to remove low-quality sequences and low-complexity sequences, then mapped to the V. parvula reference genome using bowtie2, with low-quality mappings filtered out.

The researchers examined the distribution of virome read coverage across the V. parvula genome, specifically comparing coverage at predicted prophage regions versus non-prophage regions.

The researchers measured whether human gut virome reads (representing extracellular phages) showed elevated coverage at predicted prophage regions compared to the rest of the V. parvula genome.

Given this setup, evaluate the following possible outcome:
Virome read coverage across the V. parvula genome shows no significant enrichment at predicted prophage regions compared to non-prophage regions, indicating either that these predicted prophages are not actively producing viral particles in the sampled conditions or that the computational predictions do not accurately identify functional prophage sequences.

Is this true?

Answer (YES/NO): NO